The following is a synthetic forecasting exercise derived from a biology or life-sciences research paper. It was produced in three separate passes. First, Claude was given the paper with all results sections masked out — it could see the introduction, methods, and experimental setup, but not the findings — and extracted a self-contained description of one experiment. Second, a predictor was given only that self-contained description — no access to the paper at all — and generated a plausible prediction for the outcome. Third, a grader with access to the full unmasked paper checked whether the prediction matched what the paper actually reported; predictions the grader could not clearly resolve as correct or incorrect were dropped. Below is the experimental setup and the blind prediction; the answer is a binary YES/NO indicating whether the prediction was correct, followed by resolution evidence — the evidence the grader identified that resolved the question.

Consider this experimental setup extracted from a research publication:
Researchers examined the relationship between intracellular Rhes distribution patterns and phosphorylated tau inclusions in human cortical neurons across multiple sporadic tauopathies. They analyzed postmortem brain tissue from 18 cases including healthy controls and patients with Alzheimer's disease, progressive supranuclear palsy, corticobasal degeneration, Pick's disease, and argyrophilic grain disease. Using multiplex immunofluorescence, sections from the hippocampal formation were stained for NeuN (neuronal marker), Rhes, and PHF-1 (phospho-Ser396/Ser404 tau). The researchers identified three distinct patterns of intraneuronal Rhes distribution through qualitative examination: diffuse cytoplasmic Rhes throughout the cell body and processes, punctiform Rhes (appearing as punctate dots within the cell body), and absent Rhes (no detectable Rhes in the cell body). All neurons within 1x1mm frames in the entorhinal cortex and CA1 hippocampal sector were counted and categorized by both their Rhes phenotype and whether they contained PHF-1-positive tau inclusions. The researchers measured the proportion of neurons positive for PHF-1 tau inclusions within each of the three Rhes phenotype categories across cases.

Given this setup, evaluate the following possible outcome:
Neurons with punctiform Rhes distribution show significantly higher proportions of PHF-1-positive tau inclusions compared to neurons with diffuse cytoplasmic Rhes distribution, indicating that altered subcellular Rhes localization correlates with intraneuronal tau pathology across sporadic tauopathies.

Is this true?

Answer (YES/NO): YES